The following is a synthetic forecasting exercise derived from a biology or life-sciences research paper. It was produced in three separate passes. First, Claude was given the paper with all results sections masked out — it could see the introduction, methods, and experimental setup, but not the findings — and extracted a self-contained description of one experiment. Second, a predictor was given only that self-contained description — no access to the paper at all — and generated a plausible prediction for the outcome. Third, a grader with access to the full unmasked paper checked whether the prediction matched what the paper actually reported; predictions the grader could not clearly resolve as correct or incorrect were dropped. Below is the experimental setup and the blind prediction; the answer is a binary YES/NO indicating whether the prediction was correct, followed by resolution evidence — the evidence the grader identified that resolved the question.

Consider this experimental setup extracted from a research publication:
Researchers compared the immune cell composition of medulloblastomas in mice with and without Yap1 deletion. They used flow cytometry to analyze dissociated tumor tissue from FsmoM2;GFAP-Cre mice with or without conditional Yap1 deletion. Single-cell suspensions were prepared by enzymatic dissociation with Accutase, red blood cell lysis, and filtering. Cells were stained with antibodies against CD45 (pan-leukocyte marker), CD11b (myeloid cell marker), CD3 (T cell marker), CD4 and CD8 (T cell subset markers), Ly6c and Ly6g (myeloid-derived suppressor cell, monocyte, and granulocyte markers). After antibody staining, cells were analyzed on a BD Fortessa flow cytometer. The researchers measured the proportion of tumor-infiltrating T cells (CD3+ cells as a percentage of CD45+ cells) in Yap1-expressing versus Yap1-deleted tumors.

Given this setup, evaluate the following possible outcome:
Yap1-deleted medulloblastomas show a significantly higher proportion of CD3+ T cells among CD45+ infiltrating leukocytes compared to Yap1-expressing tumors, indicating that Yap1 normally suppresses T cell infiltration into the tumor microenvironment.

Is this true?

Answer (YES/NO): YES